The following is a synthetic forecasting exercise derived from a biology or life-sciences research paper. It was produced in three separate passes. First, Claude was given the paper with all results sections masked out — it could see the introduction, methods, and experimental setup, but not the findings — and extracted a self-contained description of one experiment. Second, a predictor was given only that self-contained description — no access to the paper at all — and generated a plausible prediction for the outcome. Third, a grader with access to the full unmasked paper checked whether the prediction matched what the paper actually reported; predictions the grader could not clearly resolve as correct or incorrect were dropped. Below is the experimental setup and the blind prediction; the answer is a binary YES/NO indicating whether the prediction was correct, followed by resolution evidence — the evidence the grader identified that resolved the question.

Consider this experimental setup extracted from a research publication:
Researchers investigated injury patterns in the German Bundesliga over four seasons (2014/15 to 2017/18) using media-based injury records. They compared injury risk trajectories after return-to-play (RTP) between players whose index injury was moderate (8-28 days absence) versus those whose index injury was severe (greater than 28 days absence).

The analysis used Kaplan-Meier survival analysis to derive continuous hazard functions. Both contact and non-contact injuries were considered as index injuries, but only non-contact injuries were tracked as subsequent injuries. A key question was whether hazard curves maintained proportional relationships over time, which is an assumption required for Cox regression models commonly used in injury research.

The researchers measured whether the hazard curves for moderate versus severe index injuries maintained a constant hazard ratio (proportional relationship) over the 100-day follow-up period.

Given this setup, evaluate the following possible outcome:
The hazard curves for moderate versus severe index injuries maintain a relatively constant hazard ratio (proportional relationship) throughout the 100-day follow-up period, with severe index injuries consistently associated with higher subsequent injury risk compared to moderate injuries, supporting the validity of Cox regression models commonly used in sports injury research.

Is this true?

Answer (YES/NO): NO